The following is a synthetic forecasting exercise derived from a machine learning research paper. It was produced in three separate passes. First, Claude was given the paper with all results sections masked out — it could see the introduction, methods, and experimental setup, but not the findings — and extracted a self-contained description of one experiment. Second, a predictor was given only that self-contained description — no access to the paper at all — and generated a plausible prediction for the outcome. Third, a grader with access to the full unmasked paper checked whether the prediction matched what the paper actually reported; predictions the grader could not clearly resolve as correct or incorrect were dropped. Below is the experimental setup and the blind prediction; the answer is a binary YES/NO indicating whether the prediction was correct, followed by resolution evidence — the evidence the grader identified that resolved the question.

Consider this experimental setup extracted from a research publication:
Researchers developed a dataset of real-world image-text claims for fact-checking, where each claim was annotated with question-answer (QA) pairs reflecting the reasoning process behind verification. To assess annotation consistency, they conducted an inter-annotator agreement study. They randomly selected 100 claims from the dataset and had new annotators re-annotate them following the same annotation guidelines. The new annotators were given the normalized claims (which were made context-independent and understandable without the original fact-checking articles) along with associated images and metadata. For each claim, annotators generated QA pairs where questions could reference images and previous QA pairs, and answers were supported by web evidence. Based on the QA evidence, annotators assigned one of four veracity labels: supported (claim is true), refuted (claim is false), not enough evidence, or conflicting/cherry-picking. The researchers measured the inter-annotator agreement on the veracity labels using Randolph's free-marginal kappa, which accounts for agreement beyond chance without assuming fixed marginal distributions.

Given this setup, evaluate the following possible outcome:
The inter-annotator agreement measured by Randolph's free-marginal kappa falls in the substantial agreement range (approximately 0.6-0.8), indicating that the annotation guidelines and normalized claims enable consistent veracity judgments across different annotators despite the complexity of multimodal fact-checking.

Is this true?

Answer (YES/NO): YES